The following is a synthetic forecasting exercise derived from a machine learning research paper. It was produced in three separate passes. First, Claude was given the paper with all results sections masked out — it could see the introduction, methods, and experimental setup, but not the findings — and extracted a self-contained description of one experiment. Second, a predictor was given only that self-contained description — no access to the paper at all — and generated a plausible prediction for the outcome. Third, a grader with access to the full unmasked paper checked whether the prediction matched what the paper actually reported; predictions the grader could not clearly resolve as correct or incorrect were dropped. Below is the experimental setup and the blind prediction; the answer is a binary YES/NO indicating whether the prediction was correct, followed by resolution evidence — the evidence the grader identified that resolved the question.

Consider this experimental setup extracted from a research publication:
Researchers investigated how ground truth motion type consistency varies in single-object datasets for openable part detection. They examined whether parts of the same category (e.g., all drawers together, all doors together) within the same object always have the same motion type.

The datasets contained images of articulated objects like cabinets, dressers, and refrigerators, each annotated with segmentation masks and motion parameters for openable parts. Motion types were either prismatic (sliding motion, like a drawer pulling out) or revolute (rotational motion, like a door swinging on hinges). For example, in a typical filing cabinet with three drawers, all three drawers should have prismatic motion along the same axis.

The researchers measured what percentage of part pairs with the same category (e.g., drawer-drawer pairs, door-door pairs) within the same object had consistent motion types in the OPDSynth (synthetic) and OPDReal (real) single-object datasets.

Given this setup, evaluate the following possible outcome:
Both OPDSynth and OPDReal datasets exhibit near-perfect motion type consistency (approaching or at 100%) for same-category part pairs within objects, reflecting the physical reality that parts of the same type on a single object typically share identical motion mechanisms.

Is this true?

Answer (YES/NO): YES